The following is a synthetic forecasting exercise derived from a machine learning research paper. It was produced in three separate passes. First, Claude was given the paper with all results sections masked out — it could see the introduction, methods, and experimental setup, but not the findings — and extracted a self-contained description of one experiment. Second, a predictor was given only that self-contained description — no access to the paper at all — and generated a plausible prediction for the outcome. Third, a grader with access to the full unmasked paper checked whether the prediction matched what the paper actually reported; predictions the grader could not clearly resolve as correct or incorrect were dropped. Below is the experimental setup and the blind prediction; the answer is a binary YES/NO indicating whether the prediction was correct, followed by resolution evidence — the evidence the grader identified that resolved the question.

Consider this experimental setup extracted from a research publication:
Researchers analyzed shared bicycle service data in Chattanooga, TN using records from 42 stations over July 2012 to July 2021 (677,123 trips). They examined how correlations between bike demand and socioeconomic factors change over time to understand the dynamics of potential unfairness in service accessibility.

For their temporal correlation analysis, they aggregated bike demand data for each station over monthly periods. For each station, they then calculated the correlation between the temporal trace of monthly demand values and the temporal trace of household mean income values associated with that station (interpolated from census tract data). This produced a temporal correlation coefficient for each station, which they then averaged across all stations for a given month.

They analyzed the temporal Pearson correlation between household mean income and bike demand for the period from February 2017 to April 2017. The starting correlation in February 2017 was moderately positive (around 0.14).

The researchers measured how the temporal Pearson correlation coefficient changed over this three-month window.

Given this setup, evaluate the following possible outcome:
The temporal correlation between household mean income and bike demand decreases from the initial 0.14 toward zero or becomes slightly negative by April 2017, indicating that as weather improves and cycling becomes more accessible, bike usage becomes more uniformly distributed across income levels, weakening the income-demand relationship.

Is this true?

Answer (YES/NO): YES